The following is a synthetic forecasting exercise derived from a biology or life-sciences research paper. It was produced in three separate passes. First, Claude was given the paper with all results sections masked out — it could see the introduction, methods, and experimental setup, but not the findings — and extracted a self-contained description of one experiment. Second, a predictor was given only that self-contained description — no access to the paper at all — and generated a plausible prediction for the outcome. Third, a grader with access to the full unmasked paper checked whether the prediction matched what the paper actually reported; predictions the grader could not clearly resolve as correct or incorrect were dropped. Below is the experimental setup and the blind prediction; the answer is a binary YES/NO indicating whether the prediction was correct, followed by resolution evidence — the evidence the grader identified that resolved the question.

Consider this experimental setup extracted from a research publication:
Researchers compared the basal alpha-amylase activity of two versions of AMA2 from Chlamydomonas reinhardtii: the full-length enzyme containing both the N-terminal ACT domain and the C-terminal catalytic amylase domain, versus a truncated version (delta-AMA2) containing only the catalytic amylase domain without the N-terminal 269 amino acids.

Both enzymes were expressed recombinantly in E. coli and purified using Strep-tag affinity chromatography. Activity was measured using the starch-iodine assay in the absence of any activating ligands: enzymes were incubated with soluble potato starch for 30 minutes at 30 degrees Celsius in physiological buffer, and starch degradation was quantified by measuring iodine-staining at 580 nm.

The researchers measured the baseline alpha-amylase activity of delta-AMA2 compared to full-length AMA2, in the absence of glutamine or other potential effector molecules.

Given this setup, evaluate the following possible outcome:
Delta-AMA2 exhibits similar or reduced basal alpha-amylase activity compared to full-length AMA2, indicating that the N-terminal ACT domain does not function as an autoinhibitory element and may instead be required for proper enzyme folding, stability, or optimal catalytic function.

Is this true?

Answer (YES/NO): NO